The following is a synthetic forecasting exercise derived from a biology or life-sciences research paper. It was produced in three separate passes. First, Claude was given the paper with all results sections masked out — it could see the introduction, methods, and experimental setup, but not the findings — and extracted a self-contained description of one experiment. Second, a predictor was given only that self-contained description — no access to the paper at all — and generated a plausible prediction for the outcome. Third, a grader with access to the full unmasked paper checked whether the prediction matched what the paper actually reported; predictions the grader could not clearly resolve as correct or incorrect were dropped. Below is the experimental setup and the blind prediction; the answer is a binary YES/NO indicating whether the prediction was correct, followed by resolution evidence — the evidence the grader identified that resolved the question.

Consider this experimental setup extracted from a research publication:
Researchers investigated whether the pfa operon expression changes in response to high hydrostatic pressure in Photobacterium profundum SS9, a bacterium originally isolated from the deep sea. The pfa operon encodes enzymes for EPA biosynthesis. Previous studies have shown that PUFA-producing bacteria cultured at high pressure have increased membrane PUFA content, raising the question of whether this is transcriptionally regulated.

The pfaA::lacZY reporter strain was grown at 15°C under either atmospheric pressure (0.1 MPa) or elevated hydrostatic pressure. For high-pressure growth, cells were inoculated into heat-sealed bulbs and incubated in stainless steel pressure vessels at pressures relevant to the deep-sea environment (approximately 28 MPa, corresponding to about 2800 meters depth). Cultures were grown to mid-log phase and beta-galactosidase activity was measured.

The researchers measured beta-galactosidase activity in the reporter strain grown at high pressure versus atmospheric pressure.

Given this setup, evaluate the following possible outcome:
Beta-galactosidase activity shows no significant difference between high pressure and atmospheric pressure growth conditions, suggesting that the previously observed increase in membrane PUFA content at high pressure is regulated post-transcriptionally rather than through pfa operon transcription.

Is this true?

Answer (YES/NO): YES